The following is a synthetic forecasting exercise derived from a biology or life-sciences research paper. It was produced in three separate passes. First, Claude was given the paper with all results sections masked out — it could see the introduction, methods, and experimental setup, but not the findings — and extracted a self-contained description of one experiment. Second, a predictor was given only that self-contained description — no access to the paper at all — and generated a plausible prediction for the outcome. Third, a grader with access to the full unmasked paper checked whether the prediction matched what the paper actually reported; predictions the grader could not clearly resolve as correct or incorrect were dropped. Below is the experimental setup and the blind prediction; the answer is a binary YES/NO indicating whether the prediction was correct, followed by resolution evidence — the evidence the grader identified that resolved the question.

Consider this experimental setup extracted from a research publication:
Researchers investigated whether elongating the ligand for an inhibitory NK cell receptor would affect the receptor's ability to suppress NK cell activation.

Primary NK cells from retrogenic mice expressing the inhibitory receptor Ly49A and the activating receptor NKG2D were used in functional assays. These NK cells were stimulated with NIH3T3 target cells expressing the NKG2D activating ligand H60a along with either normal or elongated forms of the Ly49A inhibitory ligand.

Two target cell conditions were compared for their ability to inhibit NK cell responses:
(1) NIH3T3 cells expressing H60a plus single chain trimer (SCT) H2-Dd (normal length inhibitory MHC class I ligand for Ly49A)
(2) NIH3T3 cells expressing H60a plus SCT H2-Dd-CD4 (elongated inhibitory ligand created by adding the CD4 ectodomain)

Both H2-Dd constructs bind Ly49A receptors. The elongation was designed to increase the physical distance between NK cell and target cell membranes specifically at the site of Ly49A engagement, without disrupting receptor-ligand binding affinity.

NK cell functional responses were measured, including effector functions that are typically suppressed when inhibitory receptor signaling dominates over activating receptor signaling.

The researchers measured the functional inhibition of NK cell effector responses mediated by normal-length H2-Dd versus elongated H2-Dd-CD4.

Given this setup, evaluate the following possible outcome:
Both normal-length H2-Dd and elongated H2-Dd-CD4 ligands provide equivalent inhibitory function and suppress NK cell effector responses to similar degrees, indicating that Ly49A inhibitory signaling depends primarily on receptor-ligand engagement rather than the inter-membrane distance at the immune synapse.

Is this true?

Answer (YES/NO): NO